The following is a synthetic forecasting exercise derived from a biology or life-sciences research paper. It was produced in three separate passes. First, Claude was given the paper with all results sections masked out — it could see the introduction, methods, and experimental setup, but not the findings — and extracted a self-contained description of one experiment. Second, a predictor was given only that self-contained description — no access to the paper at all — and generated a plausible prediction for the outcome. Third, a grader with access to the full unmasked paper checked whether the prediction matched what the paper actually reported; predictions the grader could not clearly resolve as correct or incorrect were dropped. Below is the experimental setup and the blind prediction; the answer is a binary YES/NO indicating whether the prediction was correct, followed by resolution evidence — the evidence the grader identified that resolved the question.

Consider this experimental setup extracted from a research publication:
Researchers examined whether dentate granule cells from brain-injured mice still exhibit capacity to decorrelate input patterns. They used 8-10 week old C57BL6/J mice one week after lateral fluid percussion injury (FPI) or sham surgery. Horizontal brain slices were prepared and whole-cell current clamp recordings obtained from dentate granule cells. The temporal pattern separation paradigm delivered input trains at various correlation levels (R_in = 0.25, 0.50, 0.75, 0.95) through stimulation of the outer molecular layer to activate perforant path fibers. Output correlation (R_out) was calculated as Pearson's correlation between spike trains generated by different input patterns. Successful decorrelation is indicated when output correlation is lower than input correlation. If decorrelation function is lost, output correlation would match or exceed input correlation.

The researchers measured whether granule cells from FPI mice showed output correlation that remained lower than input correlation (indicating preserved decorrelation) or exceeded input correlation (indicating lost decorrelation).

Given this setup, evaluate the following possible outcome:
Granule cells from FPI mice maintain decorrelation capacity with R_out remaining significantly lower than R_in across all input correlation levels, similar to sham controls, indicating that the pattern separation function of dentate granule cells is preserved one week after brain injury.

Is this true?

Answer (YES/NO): NO